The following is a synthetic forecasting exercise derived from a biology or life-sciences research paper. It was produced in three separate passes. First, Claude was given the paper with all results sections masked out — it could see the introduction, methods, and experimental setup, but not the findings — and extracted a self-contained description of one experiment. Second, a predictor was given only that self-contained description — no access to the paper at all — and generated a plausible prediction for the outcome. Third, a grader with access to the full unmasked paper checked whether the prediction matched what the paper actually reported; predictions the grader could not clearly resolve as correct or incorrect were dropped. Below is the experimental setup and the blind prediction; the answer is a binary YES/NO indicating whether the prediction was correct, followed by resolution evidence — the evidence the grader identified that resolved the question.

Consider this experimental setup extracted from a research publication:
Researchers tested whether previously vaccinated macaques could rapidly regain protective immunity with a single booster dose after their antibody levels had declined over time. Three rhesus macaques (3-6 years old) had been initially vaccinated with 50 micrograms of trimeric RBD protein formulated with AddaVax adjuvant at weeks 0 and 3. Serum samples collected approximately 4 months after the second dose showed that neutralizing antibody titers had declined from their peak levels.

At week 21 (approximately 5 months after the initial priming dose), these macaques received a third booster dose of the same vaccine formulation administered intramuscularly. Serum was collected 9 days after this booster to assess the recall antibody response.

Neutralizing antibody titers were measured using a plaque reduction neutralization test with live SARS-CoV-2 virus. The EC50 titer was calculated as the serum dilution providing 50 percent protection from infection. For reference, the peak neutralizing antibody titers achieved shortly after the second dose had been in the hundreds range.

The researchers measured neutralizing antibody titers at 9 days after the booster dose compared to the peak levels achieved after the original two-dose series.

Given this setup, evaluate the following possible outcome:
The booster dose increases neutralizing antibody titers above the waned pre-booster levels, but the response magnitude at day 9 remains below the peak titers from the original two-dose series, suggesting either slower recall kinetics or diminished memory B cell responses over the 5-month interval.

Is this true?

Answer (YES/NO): NO